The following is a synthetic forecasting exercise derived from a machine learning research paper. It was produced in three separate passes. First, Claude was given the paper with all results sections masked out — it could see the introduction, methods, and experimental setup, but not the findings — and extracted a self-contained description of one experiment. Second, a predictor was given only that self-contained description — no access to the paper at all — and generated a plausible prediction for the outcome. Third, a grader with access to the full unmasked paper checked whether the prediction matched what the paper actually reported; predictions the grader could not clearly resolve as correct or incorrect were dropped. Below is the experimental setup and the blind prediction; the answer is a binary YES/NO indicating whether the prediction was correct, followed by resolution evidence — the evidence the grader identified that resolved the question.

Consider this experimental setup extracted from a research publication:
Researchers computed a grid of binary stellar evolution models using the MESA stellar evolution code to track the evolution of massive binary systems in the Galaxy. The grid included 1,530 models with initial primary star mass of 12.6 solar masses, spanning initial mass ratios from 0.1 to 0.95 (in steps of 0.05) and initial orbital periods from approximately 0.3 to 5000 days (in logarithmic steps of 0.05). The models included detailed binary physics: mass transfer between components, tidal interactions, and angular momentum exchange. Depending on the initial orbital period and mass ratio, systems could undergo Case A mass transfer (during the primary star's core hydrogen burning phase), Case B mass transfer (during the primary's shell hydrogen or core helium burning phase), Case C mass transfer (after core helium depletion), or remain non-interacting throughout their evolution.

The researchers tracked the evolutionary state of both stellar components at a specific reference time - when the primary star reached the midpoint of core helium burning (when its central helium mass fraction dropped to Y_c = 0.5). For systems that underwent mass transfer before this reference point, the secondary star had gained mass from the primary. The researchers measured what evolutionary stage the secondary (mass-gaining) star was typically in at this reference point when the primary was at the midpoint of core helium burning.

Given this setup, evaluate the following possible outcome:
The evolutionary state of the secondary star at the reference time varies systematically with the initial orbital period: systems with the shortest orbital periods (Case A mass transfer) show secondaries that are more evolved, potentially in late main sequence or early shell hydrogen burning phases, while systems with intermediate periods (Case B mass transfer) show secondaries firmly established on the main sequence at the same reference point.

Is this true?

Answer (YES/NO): NO